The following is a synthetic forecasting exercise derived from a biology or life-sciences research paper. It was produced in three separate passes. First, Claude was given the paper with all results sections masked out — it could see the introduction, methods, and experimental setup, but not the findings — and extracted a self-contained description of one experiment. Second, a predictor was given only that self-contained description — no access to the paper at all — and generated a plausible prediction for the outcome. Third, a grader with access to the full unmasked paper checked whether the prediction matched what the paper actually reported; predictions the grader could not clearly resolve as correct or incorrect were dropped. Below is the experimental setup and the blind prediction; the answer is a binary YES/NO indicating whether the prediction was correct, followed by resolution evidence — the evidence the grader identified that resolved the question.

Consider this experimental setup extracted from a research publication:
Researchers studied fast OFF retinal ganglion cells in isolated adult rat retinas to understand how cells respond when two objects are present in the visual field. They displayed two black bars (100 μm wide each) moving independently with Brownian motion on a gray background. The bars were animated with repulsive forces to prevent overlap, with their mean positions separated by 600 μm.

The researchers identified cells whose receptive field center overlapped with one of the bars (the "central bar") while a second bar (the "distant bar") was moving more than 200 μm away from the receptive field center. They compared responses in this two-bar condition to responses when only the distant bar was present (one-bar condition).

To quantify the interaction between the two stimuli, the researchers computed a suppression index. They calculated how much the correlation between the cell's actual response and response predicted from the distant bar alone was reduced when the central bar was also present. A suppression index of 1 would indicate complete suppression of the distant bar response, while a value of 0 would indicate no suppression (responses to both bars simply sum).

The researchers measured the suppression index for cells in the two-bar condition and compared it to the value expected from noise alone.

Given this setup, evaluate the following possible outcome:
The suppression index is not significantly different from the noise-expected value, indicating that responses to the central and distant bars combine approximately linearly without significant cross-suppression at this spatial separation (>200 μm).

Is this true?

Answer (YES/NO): NO